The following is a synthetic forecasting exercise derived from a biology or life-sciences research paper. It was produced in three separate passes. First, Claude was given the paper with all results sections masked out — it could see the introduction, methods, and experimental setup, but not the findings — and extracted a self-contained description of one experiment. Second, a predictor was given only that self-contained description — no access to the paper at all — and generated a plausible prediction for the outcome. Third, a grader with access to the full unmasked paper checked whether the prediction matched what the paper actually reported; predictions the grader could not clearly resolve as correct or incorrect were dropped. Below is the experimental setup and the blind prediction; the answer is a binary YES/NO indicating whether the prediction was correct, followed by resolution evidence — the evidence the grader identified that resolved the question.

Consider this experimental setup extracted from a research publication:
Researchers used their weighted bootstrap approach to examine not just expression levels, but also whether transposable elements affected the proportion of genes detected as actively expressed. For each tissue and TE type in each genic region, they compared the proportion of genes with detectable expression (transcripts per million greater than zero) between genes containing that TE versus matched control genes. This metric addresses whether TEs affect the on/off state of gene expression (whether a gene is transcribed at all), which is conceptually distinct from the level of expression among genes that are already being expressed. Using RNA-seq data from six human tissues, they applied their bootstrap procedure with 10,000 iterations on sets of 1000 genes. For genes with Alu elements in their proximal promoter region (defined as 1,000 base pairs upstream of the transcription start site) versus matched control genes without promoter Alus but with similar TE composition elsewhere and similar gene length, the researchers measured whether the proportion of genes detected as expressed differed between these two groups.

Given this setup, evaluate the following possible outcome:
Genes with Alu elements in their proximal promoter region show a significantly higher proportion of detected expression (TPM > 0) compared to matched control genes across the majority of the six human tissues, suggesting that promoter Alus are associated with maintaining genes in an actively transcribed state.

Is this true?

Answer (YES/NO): NO